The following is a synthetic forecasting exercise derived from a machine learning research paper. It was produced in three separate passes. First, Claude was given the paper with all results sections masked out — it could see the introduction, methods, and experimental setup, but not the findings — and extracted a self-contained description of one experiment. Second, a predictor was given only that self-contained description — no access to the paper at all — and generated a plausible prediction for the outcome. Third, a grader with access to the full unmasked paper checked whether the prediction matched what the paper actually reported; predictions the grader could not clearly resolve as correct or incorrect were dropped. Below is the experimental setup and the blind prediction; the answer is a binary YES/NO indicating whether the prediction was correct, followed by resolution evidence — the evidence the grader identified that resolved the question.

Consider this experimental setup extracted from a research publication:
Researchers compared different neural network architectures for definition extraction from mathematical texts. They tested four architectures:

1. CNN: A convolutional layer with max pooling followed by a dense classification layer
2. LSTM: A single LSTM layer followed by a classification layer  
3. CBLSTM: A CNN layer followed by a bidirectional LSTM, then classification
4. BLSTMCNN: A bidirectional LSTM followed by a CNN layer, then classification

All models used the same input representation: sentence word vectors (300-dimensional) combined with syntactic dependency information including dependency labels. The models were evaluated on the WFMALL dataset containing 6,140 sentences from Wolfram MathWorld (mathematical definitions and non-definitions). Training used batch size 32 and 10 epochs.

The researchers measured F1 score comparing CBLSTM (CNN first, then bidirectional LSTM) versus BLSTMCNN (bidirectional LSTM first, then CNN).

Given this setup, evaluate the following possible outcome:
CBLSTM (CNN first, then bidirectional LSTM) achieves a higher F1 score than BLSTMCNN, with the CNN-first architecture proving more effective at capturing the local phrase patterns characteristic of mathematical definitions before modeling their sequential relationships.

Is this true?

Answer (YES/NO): YES